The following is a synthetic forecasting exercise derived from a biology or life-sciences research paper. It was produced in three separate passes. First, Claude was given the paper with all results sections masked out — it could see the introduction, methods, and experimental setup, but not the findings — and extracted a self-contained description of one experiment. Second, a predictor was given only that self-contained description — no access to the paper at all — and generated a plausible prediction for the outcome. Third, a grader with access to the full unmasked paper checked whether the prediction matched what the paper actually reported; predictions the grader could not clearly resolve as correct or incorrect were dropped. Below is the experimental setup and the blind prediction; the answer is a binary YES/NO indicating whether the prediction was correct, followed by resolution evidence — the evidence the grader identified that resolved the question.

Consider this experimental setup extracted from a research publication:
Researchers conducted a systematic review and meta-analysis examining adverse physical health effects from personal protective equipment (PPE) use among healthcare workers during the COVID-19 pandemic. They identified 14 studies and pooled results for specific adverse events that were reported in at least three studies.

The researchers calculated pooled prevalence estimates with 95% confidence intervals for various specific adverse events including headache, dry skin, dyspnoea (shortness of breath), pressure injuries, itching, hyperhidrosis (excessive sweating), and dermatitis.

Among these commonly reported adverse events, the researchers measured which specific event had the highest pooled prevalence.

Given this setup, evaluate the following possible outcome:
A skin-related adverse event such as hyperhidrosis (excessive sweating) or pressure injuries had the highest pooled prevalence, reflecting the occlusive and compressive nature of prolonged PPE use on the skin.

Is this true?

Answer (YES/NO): NO